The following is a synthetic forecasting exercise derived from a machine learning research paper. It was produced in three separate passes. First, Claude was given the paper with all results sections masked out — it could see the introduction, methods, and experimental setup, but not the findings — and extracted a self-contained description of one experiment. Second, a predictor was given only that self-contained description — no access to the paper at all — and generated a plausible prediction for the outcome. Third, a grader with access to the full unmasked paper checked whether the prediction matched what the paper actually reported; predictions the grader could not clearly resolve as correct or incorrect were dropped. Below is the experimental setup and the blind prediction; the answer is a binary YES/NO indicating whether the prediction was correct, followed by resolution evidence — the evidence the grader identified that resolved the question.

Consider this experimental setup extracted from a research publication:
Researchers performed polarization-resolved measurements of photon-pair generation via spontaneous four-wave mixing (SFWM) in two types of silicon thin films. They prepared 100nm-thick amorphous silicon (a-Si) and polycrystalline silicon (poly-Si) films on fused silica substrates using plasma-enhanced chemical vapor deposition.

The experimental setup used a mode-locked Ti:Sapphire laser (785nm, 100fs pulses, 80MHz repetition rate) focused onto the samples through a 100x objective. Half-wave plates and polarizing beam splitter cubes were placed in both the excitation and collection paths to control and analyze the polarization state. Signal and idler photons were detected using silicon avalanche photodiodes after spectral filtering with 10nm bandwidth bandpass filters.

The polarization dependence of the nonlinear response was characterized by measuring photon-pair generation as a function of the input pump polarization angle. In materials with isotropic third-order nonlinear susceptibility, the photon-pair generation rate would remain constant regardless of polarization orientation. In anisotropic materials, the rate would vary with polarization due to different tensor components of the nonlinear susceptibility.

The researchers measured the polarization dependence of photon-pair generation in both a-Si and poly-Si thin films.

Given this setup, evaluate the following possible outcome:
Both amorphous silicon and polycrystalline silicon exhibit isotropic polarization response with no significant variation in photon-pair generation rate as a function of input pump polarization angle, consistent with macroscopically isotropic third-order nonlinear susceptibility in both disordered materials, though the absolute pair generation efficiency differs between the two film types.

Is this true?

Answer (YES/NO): NO